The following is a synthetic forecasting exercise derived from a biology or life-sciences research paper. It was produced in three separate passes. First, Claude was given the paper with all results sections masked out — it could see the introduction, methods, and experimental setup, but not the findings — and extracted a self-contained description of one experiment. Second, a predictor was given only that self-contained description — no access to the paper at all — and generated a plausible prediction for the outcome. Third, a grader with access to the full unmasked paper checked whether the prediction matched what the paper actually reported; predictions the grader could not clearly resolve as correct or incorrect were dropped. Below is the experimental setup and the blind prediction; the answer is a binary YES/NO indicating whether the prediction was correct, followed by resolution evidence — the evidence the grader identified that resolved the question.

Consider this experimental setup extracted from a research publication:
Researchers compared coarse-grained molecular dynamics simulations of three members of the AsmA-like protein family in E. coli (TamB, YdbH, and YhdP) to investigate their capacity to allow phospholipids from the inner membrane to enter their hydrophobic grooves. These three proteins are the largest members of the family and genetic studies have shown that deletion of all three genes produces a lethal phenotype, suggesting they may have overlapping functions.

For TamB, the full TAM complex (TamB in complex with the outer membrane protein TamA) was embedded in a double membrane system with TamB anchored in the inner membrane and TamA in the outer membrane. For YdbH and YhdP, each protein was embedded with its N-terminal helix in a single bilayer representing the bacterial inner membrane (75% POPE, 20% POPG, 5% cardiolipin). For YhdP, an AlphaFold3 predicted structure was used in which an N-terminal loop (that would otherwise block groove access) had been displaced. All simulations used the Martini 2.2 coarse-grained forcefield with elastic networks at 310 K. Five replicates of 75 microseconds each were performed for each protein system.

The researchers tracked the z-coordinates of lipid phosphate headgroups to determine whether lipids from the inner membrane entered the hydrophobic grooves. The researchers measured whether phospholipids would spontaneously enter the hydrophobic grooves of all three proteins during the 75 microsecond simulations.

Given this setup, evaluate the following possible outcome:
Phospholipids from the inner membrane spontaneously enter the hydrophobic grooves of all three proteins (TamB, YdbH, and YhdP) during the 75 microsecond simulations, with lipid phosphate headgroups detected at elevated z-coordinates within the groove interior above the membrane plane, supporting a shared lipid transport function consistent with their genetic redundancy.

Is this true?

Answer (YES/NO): YES